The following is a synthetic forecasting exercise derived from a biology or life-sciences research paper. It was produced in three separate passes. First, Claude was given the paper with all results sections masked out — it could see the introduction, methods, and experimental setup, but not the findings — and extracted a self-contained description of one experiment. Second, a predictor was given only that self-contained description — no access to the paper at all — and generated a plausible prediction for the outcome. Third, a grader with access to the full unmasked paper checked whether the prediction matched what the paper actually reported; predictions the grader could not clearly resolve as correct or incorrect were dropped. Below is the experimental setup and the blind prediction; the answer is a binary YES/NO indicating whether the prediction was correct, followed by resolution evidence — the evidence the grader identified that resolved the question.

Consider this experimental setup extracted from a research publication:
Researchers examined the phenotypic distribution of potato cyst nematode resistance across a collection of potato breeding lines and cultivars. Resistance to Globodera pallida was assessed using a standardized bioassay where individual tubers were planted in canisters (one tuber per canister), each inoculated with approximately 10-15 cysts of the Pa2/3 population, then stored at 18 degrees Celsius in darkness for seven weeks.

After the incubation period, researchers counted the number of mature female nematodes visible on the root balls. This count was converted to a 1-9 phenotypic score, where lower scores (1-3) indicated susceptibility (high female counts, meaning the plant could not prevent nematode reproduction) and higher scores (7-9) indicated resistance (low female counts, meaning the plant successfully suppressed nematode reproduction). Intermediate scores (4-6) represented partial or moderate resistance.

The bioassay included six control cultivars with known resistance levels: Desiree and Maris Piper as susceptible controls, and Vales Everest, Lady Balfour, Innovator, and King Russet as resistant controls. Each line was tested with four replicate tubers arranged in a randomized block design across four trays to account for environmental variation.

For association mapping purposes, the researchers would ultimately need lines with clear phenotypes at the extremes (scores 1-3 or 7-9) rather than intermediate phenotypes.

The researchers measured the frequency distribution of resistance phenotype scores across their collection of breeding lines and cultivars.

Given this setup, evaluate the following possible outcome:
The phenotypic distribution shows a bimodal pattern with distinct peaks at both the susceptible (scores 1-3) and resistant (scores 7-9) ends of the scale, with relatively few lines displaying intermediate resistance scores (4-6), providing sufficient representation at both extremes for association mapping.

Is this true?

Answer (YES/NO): NO